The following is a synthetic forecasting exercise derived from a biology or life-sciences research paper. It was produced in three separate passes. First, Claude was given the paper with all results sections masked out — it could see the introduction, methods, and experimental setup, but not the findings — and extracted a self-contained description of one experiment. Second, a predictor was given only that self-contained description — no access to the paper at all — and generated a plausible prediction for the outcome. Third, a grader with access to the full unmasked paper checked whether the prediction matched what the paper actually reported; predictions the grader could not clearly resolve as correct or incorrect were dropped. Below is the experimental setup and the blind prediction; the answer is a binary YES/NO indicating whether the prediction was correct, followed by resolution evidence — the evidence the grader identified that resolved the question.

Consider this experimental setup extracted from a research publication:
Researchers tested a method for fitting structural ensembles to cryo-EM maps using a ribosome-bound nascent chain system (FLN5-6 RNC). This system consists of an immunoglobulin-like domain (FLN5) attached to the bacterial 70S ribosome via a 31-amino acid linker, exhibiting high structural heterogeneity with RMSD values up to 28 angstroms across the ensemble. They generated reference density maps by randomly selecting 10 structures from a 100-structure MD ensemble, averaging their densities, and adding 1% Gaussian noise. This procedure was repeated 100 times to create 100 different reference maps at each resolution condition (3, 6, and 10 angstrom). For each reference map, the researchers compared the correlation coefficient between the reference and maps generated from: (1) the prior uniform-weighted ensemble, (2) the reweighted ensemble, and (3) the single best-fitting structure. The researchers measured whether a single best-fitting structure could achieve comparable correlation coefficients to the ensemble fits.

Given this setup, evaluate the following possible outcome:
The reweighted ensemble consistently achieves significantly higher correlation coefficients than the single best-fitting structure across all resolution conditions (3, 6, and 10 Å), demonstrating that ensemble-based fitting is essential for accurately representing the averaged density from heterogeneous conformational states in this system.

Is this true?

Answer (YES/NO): YES